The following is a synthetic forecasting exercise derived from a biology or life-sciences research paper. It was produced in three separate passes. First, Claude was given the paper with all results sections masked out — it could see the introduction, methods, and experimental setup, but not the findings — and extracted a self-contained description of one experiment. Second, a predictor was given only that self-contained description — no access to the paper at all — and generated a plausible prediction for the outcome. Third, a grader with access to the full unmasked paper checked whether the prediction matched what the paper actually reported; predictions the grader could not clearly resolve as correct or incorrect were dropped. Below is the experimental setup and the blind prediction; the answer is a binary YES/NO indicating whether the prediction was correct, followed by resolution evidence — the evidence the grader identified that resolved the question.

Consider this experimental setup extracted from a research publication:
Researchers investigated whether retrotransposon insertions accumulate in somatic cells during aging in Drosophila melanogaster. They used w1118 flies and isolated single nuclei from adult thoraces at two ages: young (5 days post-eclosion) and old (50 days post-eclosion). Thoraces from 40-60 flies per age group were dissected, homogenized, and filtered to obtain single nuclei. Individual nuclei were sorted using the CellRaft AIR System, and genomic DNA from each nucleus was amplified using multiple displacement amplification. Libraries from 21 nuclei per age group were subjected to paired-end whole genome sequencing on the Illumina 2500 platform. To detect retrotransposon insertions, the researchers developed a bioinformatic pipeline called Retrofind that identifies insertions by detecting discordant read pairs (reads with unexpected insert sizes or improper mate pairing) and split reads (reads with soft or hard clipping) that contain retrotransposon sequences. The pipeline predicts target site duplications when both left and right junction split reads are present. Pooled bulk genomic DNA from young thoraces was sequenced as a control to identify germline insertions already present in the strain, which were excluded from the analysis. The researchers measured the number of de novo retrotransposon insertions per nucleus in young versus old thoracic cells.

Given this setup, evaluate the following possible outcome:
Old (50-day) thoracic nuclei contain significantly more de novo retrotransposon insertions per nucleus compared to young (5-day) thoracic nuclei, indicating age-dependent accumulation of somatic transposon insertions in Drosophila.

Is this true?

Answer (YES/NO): NO